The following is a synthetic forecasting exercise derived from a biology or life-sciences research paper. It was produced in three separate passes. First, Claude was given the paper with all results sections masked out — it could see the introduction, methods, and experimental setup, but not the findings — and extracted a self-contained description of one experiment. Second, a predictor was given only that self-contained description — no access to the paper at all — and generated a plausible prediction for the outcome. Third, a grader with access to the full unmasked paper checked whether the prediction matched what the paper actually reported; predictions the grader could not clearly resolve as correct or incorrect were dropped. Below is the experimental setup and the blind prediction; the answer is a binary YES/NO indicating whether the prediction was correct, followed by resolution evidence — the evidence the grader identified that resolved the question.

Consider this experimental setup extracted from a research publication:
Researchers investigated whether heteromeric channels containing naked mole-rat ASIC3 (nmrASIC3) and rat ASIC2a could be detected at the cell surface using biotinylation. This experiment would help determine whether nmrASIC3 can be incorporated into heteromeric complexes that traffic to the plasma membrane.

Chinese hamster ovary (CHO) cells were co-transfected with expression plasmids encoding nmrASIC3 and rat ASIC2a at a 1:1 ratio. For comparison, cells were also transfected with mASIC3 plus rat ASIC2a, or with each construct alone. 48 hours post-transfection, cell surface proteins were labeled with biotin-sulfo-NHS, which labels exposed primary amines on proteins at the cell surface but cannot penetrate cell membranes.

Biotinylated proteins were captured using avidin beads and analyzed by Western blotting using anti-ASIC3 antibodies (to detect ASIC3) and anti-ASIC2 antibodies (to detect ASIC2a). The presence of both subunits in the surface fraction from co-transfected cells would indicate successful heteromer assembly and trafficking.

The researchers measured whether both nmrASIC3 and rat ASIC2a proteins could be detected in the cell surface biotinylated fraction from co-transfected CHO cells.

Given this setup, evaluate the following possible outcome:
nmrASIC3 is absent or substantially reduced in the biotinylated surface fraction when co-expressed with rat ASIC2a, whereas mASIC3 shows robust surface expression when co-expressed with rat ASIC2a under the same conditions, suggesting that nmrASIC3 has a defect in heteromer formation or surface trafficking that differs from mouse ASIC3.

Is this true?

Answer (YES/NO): NO